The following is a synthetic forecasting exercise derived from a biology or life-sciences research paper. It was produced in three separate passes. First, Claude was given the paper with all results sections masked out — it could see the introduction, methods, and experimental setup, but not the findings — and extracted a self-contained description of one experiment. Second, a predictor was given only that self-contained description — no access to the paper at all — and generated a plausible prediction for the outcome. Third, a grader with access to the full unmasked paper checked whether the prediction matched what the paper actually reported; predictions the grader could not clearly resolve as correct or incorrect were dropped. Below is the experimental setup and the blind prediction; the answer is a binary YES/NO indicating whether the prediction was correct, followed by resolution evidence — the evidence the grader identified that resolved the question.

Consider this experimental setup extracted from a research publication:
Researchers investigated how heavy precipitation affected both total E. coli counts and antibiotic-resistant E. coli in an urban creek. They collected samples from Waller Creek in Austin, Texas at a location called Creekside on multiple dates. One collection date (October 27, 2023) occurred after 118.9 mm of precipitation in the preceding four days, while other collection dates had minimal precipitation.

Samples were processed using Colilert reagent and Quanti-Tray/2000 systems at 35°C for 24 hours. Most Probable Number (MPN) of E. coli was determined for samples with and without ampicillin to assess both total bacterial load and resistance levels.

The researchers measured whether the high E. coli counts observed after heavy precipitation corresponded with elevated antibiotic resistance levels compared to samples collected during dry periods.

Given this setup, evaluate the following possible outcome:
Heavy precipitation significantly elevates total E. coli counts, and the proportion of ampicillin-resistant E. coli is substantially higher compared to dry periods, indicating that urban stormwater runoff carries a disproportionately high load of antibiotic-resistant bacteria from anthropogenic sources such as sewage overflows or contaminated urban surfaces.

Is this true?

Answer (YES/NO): YES